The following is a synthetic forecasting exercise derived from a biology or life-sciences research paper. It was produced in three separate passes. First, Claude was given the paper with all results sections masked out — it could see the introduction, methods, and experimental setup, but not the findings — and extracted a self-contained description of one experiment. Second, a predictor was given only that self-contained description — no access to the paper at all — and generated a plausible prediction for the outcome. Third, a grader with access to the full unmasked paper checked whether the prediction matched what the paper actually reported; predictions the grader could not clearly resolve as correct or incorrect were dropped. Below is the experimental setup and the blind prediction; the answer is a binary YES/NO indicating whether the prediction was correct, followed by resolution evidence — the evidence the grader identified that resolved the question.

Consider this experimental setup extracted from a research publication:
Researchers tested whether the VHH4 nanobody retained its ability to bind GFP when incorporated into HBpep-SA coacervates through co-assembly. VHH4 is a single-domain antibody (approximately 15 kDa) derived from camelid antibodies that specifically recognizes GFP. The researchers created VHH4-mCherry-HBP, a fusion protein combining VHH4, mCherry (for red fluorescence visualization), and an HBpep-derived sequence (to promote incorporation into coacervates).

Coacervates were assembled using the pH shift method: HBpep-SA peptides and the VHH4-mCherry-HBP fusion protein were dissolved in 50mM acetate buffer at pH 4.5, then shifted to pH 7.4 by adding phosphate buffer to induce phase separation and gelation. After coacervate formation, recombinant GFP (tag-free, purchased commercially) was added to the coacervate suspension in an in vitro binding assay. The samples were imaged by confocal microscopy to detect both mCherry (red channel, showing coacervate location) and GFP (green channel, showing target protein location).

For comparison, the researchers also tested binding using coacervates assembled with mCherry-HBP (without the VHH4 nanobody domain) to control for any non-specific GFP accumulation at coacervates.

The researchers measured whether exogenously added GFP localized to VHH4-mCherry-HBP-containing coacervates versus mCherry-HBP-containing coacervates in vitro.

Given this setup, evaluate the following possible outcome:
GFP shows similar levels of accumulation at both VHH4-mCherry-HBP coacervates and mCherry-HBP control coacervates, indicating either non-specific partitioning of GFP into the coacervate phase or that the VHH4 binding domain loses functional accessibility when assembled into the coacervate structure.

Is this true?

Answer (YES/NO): NO